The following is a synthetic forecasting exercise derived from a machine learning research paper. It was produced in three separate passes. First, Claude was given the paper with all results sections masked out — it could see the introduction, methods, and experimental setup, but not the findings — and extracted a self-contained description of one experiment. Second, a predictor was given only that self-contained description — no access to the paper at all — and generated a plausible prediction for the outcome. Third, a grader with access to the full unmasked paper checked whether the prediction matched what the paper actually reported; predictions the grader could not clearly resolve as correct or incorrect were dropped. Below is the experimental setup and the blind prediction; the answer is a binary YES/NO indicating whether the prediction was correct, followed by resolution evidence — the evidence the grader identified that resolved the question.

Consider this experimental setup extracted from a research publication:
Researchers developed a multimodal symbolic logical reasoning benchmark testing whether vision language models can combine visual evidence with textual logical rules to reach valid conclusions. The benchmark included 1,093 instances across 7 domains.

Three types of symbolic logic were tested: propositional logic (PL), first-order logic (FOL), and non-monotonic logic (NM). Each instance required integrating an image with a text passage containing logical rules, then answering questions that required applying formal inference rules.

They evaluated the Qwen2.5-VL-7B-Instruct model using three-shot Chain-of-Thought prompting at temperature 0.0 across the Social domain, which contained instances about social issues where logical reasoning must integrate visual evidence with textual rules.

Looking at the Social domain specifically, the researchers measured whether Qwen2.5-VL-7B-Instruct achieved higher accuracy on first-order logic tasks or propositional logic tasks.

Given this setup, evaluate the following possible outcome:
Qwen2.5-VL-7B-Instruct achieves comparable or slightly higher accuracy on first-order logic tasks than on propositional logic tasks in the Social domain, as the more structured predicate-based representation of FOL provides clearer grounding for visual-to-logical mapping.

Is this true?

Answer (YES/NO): NO